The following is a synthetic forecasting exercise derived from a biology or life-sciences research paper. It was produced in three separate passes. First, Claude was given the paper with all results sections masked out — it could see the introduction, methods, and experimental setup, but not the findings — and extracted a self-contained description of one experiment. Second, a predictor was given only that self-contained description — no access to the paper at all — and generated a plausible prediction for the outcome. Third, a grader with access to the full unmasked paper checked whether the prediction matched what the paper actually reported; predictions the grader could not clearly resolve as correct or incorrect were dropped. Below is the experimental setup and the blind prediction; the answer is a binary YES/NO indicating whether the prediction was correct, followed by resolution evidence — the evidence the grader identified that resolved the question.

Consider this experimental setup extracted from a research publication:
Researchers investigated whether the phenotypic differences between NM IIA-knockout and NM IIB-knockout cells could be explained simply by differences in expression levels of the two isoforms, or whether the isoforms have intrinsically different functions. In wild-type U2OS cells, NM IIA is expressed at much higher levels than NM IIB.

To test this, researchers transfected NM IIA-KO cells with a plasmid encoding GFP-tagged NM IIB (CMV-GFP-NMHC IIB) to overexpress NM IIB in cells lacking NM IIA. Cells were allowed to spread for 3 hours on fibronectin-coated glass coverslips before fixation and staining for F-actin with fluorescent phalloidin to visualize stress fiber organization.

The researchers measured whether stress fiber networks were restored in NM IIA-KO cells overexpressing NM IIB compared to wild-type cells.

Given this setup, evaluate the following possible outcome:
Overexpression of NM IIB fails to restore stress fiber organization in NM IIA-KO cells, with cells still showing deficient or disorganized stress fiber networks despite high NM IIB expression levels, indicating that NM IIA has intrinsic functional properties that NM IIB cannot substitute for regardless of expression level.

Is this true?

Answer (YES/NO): YES